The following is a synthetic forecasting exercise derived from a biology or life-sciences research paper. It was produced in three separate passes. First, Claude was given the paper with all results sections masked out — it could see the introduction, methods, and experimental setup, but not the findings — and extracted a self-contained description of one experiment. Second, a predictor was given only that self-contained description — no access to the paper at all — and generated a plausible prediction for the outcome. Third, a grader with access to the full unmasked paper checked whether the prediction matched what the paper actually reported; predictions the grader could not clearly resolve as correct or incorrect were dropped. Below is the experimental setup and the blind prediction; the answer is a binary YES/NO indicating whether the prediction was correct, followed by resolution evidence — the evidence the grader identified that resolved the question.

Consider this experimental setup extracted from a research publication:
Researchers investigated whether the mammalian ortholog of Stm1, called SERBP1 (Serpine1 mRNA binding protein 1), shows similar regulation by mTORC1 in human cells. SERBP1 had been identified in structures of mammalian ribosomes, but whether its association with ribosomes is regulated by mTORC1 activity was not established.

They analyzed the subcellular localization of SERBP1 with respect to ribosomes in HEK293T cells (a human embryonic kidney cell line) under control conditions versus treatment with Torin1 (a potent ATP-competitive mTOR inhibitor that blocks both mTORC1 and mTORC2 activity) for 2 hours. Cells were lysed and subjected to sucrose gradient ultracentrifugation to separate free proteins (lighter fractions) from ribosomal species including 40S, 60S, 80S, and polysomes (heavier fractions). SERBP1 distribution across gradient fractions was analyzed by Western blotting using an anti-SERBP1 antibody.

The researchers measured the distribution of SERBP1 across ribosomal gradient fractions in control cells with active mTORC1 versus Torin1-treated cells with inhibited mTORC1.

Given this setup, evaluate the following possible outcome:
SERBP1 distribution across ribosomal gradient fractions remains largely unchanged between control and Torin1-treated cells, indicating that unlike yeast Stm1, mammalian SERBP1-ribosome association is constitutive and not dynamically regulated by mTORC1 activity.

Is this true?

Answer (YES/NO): NO